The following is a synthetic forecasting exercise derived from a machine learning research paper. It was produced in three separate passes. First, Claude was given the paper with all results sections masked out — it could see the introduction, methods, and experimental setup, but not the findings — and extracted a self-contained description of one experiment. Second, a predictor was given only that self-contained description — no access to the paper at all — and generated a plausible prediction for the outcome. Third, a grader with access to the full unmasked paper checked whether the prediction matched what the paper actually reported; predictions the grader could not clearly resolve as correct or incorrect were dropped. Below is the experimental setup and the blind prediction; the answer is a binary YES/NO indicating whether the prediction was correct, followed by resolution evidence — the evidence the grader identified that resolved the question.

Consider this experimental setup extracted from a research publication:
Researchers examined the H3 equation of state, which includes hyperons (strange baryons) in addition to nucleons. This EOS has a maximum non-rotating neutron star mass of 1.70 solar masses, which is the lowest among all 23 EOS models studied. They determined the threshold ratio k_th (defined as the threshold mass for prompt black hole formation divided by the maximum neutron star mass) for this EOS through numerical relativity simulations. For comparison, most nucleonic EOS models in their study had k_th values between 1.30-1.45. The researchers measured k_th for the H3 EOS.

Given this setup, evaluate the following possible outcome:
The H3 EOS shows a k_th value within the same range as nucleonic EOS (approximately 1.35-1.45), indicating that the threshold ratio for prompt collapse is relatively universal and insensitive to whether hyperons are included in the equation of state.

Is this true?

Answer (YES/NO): NO